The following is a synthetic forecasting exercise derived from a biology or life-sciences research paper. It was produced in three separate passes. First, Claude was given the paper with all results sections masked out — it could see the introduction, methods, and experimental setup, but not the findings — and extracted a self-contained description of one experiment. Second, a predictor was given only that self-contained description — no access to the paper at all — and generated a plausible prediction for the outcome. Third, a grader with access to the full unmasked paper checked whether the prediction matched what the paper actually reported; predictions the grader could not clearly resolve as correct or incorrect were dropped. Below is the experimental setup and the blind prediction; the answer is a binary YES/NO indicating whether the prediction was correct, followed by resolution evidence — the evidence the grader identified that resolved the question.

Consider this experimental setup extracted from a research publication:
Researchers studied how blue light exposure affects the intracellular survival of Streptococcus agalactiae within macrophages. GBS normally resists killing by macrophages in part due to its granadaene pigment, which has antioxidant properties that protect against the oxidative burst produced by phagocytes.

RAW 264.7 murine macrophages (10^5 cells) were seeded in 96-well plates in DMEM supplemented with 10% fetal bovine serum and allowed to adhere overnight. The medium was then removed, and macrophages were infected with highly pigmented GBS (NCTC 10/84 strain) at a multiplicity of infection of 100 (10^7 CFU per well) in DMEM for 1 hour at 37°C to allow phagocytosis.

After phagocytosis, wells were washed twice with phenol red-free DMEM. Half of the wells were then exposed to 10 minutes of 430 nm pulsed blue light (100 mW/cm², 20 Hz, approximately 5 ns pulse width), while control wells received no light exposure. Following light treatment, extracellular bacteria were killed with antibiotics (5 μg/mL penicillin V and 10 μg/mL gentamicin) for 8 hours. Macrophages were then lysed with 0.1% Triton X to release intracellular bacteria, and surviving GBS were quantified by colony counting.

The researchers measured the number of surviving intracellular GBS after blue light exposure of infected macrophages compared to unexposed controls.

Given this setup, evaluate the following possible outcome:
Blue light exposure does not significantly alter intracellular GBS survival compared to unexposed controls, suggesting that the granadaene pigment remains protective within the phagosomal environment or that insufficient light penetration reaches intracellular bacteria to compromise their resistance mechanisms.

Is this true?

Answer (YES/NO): NO